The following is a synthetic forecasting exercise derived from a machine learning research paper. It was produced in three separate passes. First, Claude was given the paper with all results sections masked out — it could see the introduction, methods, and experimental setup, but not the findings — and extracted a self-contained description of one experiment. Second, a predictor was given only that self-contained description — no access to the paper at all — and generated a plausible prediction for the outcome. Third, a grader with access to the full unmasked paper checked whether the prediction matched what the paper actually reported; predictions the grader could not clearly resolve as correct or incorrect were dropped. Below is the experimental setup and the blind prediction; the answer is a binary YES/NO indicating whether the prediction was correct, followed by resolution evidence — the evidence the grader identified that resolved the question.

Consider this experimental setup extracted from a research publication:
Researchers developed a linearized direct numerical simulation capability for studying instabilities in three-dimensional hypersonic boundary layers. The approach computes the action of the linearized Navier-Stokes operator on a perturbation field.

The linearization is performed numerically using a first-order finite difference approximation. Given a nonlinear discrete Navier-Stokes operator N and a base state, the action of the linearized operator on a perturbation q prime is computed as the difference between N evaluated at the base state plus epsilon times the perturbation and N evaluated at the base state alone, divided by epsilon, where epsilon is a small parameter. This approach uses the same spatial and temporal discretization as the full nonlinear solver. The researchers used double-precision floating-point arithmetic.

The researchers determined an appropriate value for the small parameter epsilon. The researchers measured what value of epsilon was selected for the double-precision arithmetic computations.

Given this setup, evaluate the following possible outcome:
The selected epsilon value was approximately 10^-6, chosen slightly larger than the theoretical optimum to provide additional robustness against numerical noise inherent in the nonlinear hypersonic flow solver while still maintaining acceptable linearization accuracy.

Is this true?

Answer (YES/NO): NO